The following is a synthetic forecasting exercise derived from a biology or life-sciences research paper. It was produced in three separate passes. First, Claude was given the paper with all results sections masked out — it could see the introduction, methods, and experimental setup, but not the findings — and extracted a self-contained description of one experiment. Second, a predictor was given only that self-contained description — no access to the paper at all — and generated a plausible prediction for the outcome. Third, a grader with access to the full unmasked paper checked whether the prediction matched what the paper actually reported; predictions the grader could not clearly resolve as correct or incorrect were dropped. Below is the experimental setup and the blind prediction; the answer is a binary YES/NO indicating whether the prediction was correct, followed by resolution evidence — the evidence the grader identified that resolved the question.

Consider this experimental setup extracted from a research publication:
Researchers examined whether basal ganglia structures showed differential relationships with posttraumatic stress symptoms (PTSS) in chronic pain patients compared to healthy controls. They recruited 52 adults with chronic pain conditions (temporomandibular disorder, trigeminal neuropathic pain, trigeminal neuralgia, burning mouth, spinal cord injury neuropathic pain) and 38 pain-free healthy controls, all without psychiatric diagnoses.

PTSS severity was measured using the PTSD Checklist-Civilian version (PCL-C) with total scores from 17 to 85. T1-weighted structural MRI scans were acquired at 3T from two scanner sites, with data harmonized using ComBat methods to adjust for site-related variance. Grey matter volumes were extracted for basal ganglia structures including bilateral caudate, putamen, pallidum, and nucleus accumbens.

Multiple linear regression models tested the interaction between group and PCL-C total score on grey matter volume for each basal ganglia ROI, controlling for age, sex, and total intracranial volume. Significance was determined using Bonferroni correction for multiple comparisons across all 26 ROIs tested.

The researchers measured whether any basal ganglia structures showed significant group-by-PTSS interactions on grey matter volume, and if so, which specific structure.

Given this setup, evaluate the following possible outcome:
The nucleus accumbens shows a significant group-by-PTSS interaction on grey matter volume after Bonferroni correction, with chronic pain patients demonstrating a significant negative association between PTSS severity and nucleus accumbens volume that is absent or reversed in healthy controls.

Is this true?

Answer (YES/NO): NO